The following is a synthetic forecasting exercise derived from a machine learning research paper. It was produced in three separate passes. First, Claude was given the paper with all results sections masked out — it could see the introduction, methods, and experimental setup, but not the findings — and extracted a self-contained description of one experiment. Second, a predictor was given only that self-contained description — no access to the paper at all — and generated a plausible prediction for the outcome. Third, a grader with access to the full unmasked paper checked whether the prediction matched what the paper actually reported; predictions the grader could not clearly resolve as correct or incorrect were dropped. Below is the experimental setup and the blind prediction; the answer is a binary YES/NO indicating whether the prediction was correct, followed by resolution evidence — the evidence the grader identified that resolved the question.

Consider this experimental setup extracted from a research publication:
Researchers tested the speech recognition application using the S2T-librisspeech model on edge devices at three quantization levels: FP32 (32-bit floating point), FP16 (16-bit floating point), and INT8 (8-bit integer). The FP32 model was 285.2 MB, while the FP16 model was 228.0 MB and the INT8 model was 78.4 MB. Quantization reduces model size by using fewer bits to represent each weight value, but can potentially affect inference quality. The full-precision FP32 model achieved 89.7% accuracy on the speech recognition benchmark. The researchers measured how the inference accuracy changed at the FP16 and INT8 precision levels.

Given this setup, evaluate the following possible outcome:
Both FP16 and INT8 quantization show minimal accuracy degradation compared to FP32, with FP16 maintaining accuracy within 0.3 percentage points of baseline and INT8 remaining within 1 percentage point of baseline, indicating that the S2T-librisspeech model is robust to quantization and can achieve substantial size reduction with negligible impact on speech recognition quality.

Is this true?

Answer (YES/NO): NO